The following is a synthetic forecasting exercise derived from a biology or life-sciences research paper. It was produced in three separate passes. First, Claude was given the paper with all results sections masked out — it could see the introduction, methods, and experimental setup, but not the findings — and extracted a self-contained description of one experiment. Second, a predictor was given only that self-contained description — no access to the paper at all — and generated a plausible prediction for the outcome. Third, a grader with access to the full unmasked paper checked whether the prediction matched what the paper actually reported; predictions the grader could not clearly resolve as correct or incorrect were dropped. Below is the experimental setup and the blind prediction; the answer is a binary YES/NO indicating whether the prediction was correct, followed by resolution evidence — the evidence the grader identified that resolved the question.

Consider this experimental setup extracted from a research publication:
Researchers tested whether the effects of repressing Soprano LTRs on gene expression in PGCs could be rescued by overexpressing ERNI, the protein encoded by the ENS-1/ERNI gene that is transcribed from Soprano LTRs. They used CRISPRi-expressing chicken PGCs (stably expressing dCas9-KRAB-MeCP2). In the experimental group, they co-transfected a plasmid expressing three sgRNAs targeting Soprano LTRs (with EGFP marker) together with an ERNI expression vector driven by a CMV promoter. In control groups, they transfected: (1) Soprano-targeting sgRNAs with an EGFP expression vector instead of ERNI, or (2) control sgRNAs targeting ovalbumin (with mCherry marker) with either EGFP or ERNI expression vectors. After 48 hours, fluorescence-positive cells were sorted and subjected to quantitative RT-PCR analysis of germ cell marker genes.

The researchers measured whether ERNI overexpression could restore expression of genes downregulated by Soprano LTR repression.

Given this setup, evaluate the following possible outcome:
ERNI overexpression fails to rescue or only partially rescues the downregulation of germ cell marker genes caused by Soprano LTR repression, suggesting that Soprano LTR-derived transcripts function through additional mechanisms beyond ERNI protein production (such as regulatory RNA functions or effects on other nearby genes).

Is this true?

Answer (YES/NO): YES